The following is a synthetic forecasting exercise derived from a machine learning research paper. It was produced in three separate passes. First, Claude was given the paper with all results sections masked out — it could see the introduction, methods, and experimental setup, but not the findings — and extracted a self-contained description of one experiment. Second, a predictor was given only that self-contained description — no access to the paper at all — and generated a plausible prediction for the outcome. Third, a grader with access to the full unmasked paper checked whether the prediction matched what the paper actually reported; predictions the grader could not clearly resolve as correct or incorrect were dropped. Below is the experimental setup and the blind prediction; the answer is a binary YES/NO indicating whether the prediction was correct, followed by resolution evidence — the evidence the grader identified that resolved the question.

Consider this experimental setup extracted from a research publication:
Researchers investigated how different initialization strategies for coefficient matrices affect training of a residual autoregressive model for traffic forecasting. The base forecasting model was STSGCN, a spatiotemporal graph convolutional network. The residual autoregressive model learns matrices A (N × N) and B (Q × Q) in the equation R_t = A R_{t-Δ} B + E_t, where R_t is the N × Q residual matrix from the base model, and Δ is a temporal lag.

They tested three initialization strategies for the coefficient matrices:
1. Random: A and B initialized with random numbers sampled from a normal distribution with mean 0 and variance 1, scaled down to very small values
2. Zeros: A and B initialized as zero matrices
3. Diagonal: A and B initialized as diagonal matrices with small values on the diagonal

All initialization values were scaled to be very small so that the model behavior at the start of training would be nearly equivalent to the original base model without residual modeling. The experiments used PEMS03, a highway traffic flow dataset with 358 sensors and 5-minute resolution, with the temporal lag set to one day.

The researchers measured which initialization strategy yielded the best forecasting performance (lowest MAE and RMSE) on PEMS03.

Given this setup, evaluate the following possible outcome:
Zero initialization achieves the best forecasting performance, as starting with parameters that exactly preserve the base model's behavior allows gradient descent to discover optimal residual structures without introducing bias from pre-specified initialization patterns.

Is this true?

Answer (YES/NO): NO